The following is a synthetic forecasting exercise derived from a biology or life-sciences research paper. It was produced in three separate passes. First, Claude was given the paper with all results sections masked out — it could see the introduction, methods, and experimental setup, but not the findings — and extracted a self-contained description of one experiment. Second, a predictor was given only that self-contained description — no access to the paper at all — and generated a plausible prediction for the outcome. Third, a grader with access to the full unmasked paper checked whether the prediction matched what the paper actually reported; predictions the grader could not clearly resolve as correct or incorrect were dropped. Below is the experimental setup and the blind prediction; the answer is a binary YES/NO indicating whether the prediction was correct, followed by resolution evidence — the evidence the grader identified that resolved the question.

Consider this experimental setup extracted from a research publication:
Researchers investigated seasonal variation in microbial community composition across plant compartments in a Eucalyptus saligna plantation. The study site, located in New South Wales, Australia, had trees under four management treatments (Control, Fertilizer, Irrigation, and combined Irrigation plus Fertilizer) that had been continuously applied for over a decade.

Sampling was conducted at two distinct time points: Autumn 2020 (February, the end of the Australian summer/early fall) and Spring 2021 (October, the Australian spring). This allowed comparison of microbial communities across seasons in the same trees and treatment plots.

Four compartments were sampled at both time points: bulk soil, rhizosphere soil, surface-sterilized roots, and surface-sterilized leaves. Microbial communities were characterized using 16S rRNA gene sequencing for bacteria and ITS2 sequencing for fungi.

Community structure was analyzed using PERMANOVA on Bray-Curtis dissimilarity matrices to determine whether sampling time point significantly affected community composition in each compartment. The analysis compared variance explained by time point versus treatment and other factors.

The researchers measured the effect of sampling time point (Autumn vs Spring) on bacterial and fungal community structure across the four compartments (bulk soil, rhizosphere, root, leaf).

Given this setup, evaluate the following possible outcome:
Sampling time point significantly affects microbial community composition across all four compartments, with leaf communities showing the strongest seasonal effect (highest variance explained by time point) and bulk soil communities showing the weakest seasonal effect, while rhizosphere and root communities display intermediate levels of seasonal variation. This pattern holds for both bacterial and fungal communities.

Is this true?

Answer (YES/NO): NO